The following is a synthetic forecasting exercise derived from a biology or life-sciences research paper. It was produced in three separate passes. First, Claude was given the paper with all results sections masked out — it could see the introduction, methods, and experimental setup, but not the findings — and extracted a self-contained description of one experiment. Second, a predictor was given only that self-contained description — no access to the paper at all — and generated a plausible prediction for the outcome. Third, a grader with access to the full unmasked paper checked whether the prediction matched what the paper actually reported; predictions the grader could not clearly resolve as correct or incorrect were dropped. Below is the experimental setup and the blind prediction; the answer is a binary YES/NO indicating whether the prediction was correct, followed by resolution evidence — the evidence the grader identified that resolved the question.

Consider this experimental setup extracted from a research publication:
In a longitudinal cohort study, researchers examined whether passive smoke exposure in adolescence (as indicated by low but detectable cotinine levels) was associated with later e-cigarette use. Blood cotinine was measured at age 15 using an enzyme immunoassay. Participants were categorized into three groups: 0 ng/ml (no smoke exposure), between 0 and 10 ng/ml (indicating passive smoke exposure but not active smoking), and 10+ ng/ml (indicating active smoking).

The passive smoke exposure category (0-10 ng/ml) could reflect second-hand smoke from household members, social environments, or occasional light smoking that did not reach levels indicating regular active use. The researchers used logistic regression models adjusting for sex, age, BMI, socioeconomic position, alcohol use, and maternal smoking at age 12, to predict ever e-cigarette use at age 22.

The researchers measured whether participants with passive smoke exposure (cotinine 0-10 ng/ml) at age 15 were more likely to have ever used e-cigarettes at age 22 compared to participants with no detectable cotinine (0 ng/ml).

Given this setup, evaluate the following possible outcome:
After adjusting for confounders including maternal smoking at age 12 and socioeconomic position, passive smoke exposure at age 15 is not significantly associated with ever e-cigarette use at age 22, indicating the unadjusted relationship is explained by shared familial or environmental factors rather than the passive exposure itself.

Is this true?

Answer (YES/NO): NO